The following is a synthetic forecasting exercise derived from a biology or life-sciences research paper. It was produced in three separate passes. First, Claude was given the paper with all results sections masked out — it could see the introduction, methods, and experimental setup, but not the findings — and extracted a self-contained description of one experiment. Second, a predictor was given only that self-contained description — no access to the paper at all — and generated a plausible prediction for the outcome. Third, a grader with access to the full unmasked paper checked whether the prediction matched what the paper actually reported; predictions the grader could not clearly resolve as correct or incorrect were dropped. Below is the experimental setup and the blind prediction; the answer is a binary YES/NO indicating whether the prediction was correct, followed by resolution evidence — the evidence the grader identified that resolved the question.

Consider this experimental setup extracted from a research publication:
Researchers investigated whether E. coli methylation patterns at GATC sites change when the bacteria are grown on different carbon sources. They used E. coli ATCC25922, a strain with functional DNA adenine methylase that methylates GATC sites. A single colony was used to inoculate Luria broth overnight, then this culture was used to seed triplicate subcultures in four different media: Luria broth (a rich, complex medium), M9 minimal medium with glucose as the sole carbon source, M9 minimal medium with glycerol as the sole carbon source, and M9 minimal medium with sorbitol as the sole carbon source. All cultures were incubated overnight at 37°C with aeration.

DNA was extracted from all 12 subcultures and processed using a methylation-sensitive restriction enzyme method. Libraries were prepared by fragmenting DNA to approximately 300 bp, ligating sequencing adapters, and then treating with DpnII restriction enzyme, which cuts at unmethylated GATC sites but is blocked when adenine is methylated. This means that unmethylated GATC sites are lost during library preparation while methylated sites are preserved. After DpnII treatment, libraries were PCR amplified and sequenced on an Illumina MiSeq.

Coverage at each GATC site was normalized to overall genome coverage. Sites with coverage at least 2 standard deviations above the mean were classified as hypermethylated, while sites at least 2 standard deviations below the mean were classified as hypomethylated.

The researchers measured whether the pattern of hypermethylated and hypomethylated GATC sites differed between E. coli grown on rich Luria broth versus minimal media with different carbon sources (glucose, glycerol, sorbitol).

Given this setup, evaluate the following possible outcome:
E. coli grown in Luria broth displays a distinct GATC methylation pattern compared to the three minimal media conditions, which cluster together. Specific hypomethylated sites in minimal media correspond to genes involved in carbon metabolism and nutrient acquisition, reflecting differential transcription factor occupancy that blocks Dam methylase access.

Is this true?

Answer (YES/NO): NO